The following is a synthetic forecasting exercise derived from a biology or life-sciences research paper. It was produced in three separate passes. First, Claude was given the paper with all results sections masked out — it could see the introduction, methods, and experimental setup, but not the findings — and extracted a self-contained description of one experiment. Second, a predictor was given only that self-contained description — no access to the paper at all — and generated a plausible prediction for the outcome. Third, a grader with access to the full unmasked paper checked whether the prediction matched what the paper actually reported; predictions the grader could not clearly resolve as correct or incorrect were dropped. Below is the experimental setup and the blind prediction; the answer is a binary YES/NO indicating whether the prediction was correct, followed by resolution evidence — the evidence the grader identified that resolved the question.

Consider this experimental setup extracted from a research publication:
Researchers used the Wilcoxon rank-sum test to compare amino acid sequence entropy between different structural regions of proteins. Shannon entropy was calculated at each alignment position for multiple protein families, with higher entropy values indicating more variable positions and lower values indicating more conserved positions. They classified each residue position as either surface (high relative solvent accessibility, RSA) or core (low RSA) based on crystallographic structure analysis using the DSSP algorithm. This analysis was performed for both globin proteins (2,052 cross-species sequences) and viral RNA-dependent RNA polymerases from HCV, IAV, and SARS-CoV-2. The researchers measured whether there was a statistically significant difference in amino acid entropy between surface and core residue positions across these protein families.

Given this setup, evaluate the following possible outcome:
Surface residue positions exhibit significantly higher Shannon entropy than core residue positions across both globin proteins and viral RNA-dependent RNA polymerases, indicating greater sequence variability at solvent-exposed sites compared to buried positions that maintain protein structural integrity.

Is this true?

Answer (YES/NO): YES